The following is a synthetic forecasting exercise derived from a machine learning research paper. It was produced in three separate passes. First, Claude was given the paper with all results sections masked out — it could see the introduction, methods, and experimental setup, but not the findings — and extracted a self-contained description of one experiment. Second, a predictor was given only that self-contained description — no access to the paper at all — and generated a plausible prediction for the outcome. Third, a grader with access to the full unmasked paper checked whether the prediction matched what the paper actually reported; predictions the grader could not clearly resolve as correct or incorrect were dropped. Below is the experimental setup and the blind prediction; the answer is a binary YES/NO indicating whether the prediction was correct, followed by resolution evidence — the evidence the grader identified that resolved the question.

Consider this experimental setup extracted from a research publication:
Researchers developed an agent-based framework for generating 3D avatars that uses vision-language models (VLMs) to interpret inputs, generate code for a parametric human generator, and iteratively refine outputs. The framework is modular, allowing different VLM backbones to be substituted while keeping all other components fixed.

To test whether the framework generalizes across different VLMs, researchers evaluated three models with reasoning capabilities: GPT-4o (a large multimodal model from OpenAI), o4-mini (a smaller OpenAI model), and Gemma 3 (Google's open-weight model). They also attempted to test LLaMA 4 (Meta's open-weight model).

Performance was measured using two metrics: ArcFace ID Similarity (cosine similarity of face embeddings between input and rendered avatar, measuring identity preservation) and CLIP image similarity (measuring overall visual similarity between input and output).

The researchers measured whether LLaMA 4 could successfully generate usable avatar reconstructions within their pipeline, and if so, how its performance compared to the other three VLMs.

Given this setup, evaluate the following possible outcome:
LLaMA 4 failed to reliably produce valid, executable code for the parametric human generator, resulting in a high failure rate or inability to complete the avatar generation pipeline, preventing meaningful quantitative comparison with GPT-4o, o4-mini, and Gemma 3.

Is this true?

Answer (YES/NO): YES